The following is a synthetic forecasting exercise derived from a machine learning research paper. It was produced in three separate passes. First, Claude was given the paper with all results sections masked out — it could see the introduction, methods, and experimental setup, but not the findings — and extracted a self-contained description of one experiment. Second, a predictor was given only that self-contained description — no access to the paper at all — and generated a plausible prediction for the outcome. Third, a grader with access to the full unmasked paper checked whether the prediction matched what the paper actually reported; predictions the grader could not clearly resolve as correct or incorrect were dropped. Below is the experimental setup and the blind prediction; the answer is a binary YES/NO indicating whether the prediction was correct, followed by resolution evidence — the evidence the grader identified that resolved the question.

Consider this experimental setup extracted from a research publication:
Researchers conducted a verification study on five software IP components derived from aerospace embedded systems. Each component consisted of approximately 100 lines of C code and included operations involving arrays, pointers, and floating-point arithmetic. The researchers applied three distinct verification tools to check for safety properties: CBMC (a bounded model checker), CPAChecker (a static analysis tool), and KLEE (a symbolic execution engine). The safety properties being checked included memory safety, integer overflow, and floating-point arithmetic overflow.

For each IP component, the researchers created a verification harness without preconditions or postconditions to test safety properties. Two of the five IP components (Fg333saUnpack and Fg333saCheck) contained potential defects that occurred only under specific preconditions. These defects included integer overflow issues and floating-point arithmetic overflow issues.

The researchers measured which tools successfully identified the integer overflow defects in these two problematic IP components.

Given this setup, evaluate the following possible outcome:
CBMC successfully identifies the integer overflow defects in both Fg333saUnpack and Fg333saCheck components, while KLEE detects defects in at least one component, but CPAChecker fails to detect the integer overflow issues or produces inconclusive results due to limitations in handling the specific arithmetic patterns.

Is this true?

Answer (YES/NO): NO